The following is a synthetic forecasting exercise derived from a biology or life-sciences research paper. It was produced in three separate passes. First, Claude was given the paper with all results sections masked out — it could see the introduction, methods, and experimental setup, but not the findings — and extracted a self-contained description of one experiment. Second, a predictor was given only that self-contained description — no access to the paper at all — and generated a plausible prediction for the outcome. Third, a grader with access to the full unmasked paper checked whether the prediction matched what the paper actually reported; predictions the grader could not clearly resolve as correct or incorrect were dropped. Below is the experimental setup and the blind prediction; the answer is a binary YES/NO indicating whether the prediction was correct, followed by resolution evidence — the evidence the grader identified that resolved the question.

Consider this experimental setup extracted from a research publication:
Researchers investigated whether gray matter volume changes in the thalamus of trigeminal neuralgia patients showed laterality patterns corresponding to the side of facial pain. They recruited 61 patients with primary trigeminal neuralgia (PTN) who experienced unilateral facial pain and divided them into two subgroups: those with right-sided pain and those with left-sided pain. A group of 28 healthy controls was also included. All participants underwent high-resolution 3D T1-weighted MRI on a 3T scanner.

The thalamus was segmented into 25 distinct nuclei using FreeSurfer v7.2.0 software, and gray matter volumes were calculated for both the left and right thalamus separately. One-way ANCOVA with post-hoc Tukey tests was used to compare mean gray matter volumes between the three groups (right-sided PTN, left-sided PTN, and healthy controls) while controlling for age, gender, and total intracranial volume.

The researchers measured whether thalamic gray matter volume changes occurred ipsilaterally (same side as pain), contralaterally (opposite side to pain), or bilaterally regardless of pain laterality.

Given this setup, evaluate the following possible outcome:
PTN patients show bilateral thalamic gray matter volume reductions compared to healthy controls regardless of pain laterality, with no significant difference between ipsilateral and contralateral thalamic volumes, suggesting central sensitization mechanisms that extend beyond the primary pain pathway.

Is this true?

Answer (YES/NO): NO